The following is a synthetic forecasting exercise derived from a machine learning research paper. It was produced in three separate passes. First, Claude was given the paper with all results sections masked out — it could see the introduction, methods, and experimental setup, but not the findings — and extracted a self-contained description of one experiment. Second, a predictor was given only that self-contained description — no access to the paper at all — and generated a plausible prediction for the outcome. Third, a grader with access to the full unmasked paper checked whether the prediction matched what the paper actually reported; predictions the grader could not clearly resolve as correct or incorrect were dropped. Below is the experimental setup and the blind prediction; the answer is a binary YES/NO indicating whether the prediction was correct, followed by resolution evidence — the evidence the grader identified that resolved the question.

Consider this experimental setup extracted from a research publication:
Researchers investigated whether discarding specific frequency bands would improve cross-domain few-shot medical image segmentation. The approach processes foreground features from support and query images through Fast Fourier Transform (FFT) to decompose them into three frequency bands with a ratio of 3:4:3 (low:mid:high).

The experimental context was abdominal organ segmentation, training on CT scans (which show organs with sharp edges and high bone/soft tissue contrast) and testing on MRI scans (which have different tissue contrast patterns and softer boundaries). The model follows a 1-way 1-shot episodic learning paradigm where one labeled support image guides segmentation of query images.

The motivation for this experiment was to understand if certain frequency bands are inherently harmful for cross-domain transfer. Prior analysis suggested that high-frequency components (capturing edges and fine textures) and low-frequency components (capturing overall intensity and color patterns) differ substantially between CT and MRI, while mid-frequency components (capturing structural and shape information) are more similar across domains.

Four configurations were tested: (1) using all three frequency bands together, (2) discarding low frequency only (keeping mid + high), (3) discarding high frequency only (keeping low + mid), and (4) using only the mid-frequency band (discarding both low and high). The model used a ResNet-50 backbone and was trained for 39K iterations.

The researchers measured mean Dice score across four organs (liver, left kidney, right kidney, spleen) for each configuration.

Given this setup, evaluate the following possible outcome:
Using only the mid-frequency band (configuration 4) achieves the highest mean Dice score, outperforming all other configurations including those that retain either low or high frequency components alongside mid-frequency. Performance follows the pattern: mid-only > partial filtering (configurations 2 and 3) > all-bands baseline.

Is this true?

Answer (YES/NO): NO